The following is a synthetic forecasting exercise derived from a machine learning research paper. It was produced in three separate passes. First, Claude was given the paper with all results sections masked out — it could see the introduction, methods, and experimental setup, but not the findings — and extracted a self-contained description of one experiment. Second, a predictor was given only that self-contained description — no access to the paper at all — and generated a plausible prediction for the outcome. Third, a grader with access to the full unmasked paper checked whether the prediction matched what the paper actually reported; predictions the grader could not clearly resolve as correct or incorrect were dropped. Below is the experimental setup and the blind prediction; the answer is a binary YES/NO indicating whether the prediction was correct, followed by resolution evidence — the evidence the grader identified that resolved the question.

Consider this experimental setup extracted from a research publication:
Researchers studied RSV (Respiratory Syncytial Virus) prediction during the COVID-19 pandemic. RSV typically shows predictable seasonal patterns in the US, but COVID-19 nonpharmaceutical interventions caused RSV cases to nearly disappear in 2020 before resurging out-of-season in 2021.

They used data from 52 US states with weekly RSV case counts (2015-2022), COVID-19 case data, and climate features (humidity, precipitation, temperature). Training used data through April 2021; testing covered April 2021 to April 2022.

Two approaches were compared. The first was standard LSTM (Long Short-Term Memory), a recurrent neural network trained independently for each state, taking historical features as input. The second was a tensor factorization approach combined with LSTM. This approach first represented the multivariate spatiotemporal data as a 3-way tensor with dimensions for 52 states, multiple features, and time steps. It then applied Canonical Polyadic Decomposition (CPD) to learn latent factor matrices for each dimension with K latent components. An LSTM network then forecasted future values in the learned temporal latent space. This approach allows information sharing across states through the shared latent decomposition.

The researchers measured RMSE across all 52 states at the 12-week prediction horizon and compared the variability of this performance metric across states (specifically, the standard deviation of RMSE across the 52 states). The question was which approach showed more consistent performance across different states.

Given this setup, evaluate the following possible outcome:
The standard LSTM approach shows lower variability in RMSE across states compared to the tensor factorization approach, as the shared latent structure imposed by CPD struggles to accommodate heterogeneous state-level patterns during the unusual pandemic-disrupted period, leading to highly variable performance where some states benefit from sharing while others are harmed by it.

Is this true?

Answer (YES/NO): NO